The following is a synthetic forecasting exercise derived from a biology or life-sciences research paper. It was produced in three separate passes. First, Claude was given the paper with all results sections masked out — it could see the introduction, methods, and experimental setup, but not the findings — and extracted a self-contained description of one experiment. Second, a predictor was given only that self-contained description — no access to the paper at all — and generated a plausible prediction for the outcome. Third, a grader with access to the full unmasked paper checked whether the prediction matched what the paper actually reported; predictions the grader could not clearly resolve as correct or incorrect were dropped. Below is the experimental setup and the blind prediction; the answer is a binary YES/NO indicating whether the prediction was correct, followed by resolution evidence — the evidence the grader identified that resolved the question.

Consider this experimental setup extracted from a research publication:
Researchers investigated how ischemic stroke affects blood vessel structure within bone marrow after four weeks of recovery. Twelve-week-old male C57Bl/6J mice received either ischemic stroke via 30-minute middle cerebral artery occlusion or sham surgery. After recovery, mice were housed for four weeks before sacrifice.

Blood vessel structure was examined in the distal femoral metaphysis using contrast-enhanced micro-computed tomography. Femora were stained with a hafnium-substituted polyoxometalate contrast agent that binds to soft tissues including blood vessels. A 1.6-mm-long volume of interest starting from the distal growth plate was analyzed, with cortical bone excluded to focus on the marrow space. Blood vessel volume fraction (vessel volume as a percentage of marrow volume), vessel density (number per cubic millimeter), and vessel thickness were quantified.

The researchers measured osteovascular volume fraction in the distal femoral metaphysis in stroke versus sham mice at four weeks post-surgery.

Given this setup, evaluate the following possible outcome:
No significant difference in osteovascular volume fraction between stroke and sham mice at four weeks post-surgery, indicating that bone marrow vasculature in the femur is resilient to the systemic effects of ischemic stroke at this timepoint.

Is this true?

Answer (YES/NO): NO